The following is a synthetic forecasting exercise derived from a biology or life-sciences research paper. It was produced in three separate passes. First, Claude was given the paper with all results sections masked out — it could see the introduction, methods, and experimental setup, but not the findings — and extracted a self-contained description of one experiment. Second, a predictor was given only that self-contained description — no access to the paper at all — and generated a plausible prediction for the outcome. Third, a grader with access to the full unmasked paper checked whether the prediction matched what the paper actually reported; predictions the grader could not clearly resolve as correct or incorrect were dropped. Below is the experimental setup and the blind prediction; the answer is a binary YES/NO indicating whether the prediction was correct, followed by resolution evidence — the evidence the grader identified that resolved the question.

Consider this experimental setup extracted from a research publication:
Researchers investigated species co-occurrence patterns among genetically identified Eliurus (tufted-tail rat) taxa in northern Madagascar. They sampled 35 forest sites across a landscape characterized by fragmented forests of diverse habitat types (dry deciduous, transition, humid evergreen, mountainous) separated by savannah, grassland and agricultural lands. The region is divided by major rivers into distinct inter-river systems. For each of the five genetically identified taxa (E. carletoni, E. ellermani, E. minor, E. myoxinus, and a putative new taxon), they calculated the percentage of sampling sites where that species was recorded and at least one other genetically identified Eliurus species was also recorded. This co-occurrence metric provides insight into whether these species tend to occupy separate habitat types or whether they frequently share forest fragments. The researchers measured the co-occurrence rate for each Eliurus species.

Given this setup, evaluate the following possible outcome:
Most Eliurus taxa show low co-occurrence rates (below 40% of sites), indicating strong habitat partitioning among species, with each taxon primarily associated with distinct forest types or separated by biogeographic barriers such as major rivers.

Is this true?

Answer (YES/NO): NO